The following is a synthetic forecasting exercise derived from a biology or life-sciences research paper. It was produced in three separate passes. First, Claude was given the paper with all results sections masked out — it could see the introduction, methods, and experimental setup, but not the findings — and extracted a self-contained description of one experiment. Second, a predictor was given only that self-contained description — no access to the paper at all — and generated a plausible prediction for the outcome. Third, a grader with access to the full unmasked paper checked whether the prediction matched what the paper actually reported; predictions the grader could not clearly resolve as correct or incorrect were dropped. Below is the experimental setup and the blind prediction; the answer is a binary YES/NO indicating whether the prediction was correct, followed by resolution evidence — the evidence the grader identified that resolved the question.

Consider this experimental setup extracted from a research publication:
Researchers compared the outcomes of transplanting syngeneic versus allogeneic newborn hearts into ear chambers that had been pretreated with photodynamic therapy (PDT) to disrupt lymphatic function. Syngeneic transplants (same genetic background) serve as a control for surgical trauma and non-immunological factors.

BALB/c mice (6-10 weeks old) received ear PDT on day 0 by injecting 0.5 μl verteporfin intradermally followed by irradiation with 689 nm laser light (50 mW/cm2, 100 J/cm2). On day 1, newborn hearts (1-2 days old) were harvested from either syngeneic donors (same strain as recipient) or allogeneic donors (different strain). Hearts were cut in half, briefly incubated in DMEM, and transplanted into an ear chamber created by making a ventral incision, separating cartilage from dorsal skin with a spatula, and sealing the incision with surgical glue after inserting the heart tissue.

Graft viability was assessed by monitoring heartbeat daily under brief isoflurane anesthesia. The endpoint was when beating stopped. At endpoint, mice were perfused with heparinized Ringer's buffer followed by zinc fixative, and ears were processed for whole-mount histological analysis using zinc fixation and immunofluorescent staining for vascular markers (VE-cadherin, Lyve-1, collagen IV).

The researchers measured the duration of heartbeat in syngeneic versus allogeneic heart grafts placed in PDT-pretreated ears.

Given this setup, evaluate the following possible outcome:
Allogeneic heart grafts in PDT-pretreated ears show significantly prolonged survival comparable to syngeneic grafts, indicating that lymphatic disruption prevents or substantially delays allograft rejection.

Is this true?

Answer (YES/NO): NO